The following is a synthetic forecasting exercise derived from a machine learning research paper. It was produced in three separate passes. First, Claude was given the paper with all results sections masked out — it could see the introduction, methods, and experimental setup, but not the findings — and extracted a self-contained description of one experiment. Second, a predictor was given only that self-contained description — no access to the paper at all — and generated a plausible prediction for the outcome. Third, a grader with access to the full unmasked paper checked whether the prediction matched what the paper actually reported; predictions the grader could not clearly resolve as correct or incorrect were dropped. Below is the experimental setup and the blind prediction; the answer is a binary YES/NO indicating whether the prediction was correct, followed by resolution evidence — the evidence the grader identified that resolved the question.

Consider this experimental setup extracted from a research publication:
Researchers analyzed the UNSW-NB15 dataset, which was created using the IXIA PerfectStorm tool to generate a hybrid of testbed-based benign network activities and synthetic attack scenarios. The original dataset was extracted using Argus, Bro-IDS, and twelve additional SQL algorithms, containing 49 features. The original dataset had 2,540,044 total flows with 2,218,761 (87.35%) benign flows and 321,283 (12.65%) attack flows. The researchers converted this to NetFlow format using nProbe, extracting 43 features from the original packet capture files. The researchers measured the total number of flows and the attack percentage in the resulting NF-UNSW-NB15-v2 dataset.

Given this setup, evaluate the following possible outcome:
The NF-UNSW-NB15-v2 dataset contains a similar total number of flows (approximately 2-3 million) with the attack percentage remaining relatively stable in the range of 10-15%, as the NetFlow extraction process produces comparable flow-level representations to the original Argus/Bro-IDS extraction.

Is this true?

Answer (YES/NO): NO